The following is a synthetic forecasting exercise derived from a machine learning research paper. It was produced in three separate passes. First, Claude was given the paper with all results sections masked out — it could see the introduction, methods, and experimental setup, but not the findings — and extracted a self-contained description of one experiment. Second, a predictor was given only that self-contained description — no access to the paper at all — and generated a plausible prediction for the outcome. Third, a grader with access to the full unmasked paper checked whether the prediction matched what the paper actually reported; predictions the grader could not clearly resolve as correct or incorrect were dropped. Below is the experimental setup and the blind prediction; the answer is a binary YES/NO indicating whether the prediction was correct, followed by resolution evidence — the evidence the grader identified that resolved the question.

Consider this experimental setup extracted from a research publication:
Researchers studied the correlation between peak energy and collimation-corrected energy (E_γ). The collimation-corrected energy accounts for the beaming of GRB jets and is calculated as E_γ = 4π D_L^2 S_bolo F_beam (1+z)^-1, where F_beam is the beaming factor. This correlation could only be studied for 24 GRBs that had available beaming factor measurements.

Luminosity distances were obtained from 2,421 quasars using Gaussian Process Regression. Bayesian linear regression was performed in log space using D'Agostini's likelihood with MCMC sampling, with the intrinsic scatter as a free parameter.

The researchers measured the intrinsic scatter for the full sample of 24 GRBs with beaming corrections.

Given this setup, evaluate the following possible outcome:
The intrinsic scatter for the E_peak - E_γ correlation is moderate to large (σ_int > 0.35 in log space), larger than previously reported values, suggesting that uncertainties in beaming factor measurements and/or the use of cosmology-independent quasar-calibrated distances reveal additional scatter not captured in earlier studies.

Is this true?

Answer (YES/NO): NO